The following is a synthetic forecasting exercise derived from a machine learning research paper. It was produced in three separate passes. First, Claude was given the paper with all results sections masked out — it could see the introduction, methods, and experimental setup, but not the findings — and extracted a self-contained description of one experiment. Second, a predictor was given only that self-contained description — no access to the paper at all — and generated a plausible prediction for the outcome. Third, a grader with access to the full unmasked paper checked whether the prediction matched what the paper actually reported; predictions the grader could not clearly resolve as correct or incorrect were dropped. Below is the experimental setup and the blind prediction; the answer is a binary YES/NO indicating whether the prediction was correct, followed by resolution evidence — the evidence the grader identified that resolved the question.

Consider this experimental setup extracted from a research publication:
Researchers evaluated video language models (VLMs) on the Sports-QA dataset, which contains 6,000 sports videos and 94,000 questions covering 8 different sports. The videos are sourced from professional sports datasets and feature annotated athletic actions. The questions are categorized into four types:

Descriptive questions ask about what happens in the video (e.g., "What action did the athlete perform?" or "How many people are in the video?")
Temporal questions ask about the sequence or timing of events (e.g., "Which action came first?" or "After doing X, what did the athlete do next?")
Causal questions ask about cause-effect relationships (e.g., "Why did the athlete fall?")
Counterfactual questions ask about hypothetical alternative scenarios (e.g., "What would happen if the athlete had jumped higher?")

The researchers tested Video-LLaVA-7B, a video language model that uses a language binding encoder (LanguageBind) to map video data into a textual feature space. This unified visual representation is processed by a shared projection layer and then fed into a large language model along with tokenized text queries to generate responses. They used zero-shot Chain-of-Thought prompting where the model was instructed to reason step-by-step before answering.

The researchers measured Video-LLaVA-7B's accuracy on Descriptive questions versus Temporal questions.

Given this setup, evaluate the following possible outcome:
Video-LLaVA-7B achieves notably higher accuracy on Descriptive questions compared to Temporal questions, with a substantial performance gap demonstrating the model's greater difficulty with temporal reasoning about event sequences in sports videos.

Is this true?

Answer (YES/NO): YES